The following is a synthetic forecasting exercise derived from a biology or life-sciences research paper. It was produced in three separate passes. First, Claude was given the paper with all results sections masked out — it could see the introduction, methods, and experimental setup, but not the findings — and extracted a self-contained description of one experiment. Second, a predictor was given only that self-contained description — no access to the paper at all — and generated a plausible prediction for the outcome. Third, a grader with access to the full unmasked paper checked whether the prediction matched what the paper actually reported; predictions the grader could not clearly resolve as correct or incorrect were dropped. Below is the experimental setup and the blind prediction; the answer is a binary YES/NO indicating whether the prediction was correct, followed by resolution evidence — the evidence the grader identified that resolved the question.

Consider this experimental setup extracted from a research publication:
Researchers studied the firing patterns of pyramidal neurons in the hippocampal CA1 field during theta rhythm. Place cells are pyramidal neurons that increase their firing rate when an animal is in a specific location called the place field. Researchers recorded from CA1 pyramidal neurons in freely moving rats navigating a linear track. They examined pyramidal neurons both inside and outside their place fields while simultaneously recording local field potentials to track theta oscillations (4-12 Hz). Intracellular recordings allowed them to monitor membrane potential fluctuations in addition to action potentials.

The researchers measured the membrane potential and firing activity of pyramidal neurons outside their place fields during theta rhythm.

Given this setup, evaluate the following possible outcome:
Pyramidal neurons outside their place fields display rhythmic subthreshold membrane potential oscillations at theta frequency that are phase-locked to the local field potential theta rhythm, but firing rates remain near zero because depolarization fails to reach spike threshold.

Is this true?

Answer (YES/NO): YES